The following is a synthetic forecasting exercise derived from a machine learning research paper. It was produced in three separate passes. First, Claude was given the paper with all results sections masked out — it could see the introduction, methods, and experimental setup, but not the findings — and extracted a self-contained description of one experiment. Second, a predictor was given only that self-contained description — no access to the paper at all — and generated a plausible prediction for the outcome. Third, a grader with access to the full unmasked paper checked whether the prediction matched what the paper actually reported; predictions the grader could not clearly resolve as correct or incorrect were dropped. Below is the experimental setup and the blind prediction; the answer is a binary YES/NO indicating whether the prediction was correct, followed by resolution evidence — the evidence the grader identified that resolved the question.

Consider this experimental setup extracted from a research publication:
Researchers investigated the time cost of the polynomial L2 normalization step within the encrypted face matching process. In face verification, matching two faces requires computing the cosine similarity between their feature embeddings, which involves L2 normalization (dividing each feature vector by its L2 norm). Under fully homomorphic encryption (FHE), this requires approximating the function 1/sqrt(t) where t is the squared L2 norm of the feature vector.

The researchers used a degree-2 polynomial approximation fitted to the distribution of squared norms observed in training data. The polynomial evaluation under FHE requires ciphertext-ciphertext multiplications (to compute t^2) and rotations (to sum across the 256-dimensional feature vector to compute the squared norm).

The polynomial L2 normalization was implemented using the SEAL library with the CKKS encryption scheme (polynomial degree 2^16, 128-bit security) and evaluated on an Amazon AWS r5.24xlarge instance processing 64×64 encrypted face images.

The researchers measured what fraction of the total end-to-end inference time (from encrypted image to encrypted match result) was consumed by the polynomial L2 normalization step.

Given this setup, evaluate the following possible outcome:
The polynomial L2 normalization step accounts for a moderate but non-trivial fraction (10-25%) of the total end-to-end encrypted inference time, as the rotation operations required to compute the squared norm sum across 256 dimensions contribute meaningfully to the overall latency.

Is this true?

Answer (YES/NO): NO